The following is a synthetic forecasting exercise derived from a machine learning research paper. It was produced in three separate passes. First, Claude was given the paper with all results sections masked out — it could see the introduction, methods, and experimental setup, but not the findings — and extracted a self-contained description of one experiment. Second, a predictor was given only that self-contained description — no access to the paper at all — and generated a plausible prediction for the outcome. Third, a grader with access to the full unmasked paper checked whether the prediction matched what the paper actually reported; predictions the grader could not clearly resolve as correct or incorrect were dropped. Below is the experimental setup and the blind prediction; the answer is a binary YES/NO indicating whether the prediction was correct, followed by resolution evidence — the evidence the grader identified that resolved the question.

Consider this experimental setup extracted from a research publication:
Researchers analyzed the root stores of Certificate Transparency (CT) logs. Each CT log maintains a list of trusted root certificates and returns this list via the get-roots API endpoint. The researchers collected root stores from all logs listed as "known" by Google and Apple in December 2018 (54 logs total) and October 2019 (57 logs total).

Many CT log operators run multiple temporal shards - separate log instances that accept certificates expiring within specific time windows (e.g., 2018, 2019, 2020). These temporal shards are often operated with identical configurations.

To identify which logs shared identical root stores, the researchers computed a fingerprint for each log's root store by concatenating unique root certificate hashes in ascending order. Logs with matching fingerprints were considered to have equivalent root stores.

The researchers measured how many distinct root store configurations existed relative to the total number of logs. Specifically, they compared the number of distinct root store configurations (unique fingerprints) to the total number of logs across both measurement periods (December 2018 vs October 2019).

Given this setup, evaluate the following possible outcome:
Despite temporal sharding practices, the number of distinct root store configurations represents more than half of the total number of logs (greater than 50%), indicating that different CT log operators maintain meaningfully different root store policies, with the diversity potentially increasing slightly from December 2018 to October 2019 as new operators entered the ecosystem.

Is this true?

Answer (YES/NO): NO